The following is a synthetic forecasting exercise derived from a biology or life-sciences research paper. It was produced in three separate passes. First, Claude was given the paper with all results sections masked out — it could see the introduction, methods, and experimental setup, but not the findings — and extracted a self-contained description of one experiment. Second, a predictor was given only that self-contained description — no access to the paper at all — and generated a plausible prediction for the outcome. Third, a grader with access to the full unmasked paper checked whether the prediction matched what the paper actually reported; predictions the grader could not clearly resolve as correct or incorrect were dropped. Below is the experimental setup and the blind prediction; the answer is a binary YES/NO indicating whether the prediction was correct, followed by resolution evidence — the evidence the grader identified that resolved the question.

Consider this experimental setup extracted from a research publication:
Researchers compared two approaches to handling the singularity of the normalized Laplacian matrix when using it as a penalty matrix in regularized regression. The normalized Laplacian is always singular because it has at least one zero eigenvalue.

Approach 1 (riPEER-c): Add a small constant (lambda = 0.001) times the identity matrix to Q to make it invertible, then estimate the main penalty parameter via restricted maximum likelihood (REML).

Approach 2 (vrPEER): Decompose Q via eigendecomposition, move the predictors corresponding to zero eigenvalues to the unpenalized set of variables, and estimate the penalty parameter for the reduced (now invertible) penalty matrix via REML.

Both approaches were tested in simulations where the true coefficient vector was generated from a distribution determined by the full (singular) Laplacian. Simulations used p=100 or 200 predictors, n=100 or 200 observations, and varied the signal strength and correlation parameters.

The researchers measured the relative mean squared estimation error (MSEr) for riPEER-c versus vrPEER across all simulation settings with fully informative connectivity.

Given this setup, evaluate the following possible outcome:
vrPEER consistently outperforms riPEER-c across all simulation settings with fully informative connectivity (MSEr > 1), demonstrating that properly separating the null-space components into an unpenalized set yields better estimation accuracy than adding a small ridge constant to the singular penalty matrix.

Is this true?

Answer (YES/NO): NO